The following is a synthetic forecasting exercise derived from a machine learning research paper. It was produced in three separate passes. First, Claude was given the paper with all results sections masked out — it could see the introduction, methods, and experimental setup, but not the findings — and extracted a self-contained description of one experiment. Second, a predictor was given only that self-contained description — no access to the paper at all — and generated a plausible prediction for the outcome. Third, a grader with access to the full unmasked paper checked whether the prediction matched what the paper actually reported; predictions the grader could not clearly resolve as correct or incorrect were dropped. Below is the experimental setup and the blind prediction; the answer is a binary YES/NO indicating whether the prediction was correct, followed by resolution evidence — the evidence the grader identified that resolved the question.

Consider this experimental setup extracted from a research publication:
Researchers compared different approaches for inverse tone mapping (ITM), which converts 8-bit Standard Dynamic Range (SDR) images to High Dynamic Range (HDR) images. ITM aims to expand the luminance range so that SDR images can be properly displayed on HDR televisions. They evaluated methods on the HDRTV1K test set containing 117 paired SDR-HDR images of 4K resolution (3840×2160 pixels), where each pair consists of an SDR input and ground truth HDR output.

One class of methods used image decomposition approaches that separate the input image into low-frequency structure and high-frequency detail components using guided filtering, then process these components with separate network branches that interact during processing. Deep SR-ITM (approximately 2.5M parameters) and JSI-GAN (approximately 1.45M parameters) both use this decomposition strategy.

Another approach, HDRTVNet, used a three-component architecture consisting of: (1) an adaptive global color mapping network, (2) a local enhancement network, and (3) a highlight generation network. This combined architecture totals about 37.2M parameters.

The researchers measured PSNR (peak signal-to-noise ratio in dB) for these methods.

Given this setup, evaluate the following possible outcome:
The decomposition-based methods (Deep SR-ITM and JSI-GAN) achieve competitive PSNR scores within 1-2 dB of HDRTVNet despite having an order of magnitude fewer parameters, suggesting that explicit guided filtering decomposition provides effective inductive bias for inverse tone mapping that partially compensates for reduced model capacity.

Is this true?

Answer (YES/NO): NO